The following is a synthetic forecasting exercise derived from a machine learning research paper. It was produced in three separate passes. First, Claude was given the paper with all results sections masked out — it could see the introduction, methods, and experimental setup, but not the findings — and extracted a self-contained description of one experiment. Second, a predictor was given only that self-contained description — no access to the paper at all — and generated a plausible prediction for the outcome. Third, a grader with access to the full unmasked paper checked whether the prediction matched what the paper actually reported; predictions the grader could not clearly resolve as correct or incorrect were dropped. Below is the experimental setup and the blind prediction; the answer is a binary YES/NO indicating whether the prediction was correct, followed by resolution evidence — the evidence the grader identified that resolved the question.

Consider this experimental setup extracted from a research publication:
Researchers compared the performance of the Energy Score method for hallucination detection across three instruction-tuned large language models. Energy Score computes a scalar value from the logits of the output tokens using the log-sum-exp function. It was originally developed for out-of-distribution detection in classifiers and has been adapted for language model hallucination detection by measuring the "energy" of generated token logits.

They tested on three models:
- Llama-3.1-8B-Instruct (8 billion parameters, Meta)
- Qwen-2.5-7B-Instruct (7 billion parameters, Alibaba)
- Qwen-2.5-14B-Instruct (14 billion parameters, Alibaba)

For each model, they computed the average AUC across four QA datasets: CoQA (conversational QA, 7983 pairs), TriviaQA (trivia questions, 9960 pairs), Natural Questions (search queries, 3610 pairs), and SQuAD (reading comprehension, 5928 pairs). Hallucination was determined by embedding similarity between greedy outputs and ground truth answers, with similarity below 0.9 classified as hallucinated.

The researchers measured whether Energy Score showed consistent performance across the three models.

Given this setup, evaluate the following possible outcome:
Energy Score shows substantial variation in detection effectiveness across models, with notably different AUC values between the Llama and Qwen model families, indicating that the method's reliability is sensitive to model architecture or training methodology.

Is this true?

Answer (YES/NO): YES